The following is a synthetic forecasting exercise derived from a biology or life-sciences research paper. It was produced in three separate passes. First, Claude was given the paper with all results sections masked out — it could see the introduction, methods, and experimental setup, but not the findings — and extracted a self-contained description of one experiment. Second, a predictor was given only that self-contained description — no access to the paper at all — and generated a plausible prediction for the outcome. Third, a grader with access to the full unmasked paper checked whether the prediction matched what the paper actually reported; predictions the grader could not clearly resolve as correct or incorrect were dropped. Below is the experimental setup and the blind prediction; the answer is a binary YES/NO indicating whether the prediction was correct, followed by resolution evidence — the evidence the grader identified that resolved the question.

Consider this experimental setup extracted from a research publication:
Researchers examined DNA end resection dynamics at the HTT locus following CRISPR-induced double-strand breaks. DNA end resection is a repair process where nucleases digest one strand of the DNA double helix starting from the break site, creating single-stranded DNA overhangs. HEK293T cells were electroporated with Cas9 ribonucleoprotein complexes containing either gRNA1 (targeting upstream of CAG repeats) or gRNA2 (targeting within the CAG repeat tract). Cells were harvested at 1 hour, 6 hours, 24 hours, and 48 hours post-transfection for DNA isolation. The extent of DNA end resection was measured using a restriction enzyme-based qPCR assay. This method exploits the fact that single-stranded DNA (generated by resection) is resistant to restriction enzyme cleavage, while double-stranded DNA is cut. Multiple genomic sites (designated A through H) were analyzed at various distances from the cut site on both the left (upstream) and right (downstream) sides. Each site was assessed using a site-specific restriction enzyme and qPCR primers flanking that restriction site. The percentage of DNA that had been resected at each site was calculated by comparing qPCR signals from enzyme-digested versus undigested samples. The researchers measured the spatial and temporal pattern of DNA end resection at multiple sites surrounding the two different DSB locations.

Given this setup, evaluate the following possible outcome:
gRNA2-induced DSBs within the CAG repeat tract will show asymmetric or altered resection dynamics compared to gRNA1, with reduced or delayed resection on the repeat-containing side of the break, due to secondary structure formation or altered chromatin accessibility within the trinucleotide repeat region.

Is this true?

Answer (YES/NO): NO